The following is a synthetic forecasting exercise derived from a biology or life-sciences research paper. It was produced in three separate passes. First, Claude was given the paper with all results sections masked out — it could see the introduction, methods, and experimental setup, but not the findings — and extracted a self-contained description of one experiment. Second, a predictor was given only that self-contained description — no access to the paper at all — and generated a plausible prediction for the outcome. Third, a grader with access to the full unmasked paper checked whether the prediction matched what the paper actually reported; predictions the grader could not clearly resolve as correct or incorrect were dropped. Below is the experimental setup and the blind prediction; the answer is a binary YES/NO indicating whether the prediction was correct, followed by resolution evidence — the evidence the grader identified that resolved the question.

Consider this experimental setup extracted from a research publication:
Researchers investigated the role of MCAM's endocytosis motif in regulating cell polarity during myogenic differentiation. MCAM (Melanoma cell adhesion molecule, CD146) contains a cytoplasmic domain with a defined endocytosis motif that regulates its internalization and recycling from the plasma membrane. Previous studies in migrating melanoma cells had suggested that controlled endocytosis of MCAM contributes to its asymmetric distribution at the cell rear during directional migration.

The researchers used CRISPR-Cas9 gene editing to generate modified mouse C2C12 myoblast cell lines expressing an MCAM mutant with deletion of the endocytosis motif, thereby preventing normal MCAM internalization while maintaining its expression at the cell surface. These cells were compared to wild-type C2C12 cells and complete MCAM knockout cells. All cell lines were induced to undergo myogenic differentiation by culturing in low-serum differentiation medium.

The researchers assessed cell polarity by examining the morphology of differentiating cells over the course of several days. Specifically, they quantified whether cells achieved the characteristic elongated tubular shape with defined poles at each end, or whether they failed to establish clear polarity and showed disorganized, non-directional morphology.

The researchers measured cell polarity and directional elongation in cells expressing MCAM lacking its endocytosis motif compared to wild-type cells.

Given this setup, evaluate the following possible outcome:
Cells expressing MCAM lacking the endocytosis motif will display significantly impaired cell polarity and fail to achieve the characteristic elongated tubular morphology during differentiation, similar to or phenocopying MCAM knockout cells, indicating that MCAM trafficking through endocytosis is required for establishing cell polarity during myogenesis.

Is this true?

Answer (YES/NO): YES